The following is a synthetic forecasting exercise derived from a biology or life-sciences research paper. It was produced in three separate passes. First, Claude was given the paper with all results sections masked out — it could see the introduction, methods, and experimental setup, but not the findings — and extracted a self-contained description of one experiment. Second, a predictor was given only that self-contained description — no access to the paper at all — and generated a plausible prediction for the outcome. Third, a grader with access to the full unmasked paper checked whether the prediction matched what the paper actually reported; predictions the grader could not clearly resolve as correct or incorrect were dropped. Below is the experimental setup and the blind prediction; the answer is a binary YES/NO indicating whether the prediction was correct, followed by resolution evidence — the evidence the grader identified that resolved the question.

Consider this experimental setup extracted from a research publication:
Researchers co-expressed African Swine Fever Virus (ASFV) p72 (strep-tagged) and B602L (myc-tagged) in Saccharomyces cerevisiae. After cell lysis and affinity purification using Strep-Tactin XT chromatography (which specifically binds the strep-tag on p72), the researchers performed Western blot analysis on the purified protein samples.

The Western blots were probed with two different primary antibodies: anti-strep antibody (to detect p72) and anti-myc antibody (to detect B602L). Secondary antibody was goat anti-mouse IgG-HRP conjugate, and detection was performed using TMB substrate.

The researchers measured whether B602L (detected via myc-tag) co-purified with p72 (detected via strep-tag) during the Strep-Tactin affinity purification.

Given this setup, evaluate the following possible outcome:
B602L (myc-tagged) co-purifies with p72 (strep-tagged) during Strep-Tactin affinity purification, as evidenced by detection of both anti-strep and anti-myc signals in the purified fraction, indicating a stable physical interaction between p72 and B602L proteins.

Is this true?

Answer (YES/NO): YES